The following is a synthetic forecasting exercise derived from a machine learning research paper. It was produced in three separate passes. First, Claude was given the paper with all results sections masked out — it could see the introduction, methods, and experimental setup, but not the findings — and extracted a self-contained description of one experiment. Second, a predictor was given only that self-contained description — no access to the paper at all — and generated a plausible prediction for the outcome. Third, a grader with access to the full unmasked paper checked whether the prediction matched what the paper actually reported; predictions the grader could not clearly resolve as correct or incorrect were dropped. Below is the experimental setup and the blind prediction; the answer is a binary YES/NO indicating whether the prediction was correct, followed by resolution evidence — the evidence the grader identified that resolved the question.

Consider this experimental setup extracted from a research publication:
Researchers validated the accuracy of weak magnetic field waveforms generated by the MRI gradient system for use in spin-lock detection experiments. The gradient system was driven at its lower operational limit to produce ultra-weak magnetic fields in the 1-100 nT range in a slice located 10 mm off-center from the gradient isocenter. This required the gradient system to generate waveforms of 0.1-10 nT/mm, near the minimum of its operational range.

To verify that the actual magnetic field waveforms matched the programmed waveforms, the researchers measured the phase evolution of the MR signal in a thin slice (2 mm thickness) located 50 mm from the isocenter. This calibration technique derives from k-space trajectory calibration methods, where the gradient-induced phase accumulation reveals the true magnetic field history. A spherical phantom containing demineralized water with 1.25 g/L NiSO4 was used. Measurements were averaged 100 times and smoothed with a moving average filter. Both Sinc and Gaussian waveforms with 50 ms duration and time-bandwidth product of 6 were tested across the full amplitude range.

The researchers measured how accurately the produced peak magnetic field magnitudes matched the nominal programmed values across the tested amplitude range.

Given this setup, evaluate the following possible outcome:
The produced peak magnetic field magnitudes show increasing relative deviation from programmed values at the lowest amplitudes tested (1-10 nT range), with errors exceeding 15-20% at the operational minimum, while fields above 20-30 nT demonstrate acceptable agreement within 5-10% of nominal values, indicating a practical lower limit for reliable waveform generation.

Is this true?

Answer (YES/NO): NO